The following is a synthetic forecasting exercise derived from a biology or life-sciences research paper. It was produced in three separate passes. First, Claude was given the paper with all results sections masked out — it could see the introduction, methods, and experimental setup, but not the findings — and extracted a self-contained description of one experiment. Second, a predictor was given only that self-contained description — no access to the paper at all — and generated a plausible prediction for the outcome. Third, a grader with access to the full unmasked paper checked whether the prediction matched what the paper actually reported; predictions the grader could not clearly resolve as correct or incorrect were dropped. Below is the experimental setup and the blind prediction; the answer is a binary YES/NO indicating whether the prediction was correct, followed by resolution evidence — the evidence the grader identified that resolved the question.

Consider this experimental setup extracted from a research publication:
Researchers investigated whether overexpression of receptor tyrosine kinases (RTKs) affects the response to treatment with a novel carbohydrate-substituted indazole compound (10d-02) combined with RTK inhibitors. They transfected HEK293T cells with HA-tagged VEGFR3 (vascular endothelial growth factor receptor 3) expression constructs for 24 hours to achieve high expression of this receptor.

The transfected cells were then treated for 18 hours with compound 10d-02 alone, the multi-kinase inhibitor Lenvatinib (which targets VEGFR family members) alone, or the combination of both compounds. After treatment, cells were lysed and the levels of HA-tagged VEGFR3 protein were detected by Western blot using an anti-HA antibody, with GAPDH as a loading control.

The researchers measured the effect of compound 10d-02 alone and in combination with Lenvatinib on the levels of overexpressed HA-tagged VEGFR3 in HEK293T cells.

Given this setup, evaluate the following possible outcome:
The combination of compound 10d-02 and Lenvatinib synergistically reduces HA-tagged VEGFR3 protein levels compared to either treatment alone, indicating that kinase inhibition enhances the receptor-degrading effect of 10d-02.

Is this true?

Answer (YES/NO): YES